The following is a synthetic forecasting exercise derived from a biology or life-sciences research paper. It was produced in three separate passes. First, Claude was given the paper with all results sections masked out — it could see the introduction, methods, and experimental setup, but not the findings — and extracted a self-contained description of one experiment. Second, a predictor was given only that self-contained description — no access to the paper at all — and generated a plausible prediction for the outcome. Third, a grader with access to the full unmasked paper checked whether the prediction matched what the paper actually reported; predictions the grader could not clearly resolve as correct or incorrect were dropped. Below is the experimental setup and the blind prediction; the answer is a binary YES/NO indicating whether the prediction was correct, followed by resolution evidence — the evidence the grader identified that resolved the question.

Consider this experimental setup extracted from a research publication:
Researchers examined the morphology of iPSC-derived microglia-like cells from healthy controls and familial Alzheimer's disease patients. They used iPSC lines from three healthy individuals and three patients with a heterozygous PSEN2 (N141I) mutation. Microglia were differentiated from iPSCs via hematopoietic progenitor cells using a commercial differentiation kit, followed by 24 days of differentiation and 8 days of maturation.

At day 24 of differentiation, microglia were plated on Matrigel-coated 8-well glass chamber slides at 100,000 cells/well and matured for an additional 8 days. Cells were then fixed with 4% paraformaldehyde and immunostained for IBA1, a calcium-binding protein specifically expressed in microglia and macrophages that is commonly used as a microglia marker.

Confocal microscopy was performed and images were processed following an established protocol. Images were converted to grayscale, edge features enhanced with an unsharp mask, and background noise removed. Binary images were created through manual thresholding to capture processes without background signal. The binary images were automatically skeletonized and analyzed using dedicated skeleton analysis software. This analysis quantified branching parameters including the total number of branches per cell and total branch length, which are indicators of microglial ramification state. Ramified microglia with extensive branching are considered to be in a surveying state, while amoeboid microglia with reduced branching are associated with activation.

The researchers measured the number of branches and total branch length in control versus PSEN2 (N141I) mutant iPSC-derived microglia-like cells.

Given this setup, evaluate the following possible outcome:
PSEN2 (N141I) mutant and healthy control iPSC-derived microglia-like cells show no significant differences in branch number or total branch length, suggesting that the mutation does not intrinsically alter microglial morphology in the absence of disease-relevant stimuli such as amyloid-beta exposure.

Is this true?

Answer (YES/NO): NO